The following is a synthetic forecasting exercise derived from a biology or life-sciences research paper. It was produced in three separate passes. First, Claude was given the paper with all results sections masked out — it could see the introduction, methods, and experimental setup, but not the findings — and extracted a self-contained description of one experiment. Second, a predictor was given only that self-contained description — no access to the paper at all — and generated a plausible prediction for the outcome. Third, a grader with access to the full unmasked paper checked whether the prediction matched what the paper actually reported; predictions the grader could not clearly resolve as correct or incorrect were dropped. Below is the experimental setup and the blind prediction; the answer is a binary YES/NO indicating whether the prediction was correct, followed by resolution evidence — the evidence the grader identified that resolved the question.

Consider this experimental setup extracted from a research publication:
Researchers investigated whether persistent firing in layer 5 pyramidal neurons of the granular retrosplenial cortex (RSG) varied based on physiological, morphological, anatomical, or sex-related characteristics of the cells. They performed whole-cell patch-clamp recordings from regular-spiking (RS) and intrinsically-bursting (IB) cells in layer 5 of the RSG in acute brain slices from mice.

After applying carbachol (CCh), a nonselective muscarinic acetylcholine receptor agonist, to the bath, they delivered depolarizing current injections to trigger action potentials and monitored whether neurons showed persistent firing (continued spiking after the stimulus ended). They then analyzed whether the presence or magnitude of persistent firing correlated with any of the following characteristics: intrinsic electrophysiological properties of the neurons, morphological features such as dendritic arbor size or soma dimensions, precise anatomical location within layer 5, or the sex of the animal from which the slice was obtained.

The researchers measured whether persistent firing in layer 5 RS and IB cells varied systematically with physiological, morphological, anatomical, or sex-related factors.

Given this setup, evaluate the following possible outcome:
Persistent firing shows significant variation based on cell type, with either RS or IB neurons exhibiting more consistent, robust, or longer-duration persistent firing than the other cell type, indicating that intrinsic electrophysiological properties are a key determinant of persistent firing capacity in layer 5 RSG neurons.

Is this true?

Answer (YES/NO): NO